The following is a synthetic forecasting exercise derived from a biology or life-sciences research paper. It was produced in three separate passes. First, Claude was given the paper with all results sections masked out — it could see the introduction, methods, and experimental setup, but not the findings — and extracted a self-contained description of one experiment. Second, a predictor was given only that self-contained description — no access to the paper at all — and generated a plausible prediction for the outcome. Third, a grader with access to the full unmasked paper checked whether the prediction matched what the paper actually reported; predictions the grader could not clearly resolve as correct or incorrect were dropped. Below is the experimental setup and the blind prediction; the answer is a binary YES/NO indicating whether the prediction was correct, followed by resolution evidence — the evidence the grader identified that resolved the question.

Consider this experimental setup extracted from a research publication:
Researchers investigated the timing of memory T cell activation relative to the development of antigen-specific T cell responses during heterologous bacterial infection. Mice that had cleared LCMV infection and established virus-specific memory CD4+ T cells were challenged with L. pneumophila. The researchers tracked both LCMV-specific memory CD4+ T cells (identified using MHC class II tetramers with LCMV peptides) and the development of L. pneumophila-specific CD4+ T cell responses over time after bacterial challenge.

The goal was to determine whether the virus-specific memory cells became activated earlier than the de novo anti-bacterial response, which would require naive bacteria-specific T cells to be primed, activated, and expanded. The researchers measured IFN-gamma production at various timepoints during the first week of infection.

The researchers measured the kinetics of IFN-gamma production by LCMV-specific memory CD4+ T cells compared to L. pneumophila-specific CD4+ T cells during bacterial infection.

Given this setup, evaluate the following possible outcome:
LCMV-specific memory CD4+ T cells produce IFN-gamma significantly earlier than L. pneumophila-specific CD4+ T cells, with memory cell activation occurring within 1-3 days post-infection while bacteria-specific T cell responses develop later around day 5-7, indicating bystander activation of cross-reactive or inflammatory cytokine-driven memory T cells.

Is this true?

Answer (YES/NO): NO